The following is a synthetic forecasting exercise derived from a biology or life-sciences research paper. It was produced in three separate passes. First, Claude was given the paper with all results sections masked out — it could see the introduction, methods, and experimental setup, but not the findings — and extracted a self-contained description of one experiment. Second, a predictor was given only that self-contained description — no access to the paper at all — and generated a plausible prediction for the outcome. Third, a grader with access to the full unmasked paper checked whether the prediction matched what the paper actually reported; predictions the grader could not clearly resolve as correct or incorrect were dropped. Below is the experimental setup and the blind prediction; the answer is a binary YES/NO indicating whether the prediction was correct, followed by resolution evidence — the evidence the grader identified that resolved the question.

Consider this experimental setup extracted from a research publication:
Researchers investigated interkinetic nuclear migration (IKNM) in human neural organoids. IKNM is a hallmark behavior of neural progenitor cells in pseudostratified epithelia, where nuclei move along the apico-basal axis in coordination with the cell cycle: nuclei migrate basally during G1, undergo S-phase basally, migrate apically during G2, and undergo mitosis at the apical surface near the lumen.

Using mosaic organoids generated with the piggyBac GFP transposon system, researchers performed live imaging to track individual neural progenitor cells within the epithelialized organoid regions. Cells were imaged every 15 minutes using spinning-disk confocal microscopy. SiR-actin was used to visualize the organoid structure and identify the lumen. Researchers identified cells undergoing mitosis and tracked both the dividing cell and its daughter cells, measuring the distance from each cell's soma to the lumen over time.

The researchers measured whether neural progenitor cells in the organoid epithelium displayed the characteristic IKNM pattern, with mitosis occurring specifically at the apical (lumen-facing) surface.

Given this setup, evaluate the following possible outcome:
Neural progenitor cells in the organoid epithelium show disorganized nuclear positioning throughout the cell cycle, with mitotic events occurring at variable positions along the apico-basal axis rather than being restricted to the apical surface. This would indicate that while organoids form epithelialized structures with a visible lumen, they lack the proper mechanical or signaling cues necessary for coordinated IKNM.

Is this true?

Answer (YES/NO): NO